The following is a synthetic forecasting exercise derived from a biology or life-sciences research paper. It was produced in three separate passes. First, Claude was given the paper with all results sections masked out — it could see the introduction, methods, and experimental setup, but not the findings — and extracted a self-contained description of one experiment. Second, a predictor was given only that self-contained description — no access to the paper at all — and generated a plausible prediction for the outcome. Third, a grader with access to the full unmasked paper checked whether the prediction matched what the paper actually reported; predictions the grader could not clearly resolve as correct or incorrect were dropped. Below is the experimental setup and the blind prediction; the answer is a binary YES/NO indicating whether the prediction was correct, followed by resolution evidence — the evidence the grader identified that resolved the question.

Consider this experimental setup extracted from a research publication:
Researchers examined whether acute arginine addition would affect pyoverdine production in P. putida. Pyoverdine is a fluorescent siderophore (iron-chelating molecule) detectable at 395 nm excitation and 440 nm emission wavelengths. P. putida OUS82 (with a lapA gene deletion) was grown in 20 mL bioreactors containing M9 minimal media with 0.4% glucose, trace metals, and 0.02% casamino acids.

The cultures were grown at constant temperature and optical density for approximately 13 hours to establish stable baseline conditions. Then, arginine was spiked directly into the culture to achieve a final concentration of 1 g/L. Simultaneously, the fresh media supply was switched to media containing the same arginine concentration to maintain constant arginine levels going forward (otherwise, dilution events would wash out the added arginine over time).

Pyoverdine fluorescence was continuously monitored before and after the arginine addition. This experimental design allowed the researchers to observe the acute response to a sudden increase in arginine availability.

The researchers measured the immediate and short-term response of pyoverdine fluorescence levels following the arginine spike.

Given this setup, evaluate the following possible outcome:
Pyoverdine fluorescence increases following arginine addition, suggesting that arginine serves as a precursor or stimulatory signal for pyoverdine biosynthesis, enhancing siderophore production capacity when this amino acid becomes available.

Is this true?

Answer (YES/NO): NO